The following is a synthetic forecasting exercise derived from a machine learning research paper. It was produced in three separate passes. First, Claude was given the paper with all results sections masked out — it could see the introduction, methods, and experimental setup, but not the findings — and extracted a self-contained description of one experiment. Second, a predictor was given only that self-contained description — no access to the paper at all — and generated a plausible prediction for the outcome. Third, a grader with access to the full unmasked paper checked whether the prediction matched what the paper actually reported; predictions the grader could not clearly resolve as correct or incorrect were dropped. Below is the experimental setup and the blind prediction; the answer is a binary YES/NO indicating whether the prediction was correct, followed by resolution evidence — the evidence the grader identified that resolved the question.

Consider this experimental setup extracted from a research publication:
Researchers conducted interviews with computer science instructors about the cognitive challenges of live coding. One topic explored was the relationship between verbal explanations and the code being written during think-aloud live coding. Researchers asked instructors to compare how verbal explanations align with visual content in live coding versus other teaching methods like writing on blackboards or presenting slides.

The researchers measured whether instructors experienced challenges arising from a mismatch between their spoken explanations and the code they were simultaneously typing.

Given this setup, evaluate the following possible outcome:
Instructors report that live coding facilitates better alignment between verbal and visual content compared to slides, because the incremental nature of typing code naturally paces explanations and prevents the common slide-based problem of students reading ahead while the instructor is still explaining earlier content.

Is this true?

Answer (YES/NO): NO